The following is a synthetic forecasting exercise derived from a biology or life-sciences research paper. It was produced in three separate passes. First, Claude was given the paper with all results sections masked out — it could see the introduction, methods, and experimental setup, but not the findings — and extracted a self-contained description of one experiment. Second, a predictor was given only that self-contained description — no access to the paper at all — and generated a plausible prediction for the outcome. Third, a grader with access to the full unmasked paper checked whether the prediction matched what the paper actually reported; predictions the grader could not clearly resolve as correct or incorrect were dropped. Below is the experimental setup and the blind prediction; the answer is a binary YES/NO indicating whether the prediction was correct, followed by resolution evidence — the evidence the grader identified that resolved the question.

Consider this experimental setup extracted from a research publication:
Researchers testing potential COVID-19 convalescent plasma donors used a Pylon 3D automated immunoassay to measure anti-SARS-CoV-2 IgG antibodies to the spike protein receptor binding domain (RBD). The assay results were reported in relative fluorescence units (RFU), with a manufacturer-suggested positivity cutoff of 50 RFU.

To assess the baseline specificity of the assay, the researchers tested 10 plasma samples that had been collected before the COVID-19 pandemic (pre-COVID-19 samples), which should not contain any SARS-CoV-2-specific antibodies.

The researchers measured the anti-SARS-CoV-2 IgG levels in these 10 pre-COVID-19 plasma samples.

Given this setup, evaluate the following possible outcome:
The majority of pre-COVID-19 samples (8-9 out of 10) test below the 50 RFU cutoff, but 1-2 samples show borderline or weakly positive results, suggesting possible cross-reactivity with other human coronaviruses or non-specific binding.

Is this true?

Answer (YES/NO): NO